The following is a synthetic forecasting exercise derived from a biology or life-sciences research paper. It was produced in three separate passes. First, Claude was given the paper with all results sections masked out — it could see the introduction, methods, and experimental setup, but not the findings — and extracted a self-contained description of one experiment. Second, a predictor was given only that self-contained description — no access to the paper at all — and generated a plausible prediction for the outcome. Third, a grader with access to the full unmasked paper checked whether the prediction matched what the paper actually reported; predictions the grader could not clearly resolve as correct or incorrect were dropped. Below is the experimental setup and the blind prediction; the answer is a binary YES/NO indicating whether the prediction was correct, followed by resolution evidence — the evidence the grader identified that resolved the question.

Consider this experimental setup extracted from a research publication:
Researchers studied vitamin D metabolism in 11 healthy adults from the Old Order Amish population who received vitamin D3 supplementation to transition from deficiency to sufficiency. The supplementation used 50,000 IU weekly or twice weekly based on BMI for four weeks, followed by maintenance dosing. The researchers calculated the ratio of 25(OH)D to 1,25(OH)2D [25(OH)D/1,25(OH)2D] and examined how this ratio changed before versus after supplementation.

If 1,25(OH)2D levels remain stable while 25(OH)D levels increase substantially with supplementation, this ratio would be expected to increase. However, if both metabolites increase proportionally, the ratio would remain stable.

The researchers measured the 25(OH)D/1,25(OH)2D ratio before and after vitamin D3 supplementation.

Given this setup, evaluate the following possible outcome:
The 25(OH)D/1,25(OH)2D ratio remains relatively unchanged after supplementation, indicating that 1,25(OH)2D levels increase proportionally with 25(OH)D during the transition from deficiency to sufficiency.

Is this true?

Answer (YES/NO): NO